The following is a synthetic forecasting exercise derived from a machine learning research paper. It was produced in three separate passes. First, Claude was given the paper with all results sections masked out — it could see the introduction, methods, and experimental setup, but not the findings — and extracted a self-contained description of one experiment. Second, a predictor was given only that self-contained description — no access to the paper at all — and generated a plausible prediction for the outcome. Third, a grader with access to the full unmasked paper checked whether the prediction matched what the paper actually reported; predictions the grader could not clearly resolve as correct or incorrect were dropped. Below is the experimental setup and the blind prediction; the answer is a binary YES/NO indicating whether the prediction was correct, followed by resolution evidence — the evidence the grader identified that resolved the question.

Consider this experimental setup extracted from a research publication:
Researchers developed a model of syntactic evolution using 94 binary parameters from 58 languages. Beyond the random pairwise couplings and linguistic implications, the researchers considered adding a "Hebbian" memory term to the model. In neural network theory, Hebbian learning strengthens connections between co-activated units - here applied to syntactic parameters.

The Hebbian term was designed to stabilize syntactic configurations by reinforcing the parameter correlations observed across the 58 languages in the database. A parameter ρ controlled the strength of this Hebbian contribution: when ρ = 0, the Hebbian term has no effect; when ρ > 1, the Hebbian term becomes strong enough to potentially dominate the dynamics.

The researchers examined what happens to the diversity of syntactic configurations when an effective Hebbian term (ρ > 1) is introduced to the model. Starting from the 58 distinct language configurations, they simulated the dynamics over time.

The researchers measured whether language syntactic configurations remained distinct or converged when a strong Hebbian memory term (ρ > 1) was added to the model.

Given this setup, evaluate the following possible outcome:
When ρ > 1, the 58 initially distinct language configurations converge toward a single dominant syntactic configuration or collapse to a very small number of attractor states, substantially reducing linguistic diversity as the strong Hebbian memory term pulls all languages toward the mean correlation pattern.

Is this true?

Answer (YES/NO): YES